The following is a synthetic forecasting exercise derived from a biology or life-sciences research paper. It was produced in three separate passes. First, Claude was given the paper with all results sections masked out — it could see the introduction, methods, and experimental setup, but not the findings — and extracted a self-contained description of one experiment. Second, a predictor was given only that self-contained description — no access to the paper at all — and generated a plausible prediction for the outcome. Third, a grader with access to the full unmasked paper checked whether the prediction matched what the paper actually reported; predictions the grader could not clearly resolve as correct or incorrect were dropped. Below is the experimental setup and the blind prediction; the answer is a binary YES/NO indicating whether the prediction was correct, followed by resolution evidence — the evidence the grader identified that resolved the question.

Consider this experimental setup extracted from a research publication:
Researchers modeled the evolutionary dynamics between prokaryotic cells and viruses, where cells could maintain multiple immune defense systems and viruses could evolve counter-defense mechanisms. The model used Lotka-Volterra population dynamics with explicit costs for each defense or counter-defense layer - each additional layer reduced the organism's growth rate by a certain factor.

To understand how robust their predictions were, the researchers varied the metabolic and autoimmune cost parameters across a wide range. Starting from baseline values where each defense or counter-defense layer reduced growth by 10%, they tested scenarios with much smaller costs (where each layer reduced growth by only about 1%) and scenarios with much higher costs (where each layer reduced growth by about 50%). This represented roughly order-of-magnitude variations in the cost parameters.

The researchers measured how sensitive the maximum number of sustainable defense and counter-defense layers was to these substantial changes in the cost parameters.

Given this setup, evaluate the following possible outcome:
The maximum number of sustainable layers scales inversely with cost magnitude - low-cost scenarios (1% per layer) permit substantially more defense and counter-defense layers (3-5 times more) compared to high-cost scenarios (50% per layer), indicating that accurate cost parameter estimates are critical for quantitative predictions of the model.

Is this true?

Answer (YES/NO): NO